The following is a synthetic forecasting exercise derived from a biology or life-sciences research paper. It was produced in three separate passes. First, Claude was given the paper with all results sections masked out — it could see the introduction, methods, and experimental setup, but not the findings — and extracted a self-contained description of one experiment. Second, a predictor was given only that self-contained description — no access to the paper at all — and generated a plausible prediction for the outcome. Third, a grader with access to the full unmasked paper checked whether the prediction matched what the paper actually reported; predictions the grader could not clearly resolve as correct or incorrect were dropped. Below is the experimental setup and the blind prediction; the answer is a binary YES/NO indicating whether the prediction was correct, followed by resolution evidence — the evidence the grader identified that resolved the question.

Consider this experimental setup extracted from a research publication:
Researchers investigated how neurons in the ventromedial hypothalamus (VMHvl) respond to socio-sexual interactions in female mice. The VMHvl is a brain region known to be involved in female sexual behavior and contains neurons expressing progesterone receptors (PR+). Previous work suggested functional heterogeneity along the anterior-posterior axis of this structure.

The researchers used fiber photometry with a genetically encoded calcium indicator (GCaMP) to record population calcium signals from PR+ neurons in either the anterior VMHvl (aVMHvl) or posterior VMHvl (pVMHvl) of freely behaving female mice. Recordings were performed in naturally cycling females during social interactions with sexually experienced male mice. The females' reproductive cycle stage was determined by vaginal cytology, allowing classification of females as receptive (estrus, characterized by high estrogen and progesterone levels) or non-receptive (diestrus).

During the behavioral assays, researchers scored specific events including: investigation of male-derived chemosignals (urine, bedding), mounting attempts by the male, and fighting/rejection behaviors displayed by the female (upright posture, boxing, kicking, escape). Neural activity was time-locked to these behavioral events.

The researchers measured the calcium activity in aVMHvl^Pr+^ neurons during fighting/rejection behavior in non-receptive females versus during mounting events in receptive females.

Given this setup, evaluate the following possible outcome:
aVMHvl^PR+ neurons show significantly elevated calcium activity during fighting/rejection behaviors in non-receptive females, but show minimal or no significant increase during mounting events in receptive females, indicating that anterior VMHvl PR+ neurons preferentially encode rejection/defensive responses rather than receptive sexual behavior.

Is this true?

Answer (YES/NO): NO